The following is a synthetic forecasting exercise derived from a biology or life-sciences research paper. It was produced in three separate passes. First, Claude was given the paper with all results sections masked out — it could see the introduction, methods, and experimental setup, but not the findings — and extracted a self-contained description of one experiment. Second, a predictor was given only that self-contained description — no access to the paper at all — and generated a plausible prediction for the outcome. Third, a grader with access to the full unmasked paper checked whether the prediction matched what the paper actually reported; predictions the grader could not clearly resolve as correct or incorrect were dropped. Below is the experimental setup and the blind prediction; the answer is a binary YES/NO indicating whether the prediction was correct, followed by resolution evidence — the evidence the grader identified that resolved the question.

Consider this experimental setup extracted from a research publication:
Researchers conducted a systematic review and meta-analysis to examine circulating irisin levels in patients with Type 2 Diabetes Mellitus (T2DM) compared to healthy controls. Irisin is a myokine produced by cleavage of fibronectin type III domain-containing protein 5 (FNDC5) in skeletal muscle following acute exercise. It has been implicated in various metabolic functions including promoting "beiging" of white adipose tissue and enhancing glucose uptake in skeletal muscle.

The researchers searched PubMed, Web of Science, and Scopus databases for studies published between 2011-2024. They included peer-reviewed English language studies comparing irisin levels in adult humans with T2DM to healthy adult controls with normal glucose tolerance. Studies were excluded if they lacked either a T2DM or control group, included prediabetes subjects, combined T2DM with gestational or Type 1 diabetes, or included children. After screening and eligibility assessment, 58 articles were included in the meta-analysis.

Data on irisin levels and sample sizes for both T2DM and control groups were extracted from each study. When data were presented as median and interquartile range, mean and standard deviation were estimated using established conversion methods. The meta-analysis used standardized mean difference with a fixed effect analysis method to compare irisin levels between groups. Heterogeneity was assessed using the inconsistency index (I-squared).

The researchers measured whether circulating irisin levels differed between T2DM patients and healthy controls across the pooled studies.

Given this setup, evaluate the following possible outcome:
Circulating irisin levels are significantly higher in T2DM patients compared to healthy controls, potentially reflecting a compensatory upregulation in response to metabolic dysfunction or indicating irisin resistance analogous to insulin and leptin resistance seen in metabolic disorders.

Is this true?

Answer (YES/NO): NO